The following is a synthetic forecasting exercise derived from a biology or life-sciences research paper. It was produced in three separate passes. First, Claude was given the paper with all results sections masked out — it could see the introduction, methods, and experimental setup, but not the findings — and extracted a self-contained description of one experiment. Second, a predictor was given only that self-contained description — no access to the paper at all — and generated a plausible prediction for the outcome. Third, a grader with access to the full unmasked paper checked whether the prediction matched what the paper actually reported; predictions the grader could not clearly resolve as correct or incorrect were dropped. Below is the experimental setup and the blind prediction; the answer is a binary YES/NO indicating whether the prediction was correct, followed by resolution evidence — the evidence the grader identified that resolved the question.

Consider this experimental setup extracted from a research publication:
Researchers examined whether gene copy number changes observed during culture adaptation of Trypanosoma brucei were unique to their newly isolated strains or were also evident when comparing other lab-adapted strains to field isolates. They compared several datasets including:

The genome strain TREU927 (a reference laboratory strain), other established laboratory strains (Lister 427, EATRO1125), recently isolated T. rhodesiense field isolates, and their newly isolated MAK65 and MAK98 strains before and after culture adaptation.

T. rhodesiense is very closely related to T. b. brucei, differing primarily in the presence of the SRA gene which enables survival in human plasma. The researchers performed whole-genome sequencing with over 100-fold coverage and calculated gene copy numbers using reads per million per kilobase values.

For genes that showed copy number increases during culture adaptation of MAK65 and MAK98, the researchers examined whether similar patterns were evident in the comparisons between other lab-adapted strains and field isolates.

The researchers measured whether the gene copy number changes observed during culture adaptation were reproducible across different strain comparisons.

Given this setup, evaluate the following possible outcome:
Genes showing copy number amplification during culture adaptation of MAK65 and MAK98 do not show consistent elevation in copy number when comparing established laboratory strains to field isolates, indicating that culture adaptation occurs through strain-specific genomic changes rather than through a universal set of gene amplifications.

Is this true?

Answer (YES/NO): NO